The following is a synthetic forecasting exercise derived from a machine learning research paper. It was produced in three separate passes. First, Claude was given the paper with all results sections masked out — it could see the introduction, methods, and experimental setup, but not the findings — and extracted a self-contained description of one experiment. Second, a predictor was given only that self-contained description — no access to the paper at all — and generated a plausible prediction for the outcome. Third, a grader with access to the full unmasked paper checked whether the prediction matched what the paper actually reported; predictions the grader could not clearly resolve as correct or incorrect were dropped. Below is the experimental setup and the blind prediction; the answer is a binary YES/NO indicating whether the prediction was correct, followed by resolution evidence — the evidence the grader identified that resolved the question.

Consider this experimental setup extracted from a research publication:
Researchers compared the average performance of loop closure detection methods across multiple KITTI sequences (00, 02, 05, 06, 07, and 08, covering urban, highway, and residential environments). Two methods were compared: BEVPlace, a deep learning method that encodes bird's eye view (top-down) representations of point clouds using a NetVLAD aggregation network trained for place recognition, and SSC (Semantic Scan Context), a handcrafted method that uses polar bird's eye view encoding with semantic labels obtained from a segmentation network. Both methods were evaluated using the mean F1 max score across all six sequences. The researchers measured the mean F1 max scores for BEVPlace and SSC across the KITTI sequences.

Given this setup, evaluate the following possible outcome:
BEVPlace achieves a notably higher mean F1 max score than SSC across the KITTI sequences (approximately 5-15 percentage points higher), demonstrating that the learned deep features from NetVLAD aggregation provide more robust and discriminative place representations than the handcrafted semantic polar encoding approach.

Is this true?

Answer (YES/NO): NO